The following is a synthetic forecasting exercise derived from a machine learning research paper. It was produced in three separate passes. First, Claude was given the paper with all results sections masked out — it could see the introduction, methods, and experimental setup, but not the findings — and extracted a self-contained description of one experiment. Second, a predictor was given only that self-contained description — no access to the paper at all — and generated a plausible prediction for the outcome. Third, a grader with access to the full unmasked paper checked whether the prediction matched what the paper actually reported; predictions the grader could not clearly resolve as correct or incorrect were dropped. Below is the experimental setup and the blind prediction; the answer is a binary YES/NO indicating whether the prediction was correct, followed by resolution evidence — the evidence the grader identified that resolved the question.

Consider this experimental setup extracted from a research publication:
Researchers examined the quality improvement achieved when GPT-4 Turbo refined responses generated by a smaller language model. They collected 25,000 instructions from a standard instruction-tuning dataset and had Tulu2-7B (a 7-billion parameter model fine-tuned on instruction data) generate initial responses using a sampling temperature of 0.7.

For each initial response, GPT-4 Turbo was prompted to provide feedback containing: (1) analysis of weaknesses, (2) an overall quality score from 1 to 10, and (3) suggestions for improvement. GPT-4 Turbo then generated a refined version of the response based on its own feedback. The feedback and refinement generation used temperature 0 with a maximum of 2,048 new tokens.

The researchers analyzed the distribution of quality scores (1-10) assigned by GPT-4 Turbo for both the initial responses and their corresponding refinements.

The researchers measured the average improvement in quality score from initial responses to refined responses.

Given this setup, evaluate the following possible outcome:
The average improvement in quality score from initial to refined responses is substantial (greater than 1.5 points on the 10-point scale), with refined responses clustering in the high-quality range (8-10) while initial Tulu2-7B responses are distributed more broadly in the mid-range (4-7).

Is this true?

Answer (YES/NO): NO